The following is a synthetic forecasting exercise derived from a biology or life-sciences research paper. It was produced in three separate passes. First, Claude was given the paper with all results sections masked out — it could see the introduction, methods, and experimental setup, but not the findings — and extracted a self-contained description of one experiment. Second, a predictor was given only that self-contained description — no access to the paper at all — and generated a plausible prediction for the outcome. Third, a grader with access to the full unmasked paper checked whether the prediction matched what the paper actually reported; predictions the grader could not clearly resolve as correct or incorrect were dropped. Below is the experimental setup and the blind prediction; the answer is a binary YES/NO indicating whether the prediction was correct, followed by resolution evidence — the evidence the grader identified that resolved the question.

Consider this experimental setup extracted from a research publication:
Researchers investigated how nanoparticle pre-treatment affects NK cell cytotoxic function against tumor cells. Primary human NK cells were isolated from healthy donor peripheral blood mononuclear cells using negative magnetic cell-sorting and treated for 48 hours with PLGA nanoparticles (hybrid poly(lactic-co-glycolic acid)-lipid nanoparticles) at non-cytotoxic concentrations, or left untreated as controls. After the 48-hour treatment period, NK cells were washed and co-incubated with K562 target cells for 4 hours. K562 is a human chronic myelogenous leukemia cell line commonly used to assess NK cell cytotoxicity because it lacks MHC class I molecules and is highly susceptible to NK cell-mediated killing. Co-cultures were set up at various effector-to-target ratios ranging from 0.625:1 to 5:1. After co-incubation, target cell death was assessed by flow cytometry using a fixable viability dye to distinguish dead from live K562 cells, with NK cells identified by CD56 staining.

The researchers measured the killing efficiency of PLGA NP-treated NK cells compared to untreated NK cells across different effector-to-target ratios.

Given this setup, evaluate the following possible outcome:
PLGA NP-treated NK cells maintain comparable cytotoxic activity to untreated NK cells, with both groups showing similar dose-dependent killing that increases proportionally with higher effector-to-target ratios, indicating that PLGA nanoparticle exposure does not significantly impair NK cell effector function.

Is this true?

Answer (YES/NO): NO